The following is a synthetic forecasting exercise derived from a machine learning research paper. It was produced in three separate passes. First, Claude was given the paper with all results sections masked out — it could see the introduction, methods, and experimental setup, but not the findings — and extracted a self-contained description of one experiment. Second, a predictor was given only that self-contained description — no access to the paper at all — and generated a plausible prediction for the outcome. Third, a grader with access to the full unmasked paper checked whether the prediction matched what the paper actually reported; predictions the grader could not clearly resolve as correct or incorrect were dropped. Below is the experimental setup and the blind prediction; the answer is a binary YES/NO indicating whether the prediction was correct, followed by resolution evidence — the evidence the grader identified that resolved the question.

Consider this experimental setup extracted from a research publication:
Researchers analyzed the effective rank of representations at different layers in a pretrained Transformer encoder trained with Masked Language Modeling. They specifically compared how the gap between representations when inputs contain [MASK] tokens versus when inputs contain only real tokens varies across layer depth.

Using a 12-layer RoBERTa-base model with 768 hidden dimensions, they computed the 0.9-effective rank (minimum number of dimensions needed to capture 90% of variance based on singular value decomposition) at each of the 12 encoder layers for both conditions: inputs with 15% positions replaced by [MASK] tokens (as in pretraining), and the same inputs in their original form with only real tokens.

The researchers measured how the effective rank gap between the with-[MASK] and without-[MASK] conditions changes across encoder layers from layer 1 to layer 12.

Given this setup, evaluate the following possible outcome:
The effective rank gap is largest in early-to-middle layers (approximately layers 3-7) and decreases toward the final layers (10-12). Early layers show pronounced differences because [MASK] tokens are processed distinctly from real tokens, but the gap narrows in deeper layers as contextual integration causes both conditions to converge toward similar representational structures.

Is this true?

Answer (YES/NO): NO